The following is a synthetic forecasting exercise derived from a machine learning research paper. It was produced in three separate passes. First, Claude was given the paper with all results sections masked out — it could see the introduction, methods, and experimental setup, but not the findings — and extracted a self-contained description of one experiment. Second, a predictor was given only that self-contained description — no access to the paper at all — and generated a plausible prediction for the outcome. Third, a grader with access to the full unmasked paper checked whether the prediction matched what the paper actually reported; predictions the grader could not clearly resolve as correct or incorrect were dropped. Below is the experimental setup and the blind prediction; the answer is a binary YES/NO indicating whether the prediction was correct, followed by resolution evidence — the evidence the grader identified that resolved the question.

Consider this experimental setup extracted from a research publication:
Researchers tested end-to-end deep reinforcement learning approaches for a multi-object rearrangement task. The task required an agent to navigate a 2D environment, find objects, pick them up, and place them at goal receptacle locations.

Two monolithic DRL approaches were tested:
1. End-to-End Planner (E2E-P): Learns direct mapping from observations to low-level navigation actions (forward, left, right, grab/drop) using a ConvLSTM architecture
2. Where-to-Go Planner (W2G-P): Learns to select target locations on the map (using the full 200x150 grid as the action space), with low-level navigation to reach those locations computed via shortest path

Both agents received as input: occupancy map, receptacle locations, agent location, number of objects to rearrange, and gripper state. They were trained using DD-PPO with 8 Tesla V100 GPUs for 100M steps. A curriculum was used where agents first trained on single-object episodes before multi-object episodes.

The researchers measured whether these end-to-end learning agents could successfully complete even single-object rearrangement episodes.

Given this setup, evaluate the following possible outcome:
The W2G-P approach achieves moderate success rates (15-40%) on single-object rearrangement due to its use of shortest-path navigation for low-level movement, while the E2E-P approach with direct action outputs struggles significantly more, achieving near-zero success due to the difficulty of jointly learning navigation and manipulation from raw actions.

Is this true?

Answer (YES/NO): NO